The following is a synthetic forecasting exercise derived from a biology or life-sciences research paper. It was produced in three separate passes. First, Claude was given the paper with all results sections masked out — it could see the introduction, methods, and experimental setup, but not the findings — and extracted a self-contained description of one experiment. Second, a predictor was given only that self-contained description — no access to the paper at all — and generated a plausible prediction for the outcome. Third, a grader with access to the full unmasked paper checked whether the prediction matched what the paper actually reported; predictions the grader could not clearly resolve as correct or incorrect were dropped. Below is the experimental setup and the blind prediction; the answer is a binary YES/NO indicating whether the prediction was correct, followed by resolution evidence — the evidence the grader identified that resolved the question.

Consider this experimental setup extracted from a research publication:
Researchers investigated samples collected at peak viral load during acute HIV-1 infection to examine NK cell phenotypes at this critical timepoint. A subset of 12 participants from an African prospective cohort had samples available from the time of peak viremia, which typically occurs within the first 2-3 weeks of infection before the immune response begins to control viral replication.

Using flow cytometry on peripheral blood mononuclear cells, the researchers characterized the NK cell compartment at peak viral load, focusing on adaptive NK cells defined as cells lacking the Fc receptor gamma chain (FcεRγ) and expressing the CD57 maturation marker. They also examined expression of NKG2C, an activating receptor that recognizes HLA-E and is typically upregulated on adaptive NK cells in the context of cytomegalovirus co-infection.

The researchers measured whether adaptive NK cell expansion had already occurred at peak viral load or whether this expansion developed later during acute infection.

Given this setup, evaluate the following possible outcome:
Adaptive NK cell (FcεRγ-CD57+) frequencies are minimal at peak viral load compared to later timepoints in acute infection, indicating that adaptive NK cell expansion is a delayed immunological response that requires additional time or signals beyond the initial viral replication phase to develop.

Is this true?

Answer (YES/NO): NO